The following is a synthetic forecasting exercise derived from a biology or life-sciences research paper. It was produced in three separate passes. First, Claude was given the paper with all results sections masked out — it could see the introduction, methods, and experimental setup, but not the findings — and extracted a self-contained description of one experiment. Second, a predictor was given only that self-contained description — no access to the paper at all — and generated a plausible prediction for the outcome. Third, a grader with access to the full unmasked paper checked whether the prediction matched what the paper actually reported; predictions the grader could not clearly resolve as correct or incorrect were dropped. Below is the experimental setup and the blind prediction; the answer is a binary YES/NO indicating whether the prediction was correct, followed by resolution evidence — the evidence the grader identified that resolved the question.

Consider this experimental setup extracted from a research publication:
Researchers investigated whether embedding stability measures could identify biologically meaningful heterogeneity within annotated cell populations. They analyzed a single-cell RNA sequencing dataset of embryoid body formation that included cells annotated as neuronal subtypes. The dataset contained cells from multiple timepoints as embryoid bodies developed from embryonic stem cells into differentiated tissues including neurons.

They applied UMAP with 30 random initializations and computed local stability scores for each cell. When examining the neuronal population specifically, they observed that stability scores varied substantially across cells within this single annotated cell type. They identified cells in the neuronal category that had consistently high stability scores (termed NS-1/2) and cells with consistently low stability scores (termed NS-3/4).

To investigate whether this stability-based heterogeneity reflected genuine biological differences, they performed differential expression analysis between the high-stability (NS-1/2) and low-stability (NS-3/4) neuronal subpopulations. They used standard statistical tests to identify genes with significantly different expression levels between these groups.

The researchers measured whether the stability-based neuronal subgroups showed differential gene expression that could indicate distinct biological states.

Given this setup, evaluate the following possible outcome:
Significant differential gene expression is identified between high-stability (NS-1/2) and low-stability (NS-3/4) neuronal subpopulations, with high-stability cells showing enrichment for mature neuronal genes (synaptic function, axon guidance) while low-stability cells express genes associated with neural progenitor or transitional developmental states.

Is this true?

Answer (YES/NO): YES